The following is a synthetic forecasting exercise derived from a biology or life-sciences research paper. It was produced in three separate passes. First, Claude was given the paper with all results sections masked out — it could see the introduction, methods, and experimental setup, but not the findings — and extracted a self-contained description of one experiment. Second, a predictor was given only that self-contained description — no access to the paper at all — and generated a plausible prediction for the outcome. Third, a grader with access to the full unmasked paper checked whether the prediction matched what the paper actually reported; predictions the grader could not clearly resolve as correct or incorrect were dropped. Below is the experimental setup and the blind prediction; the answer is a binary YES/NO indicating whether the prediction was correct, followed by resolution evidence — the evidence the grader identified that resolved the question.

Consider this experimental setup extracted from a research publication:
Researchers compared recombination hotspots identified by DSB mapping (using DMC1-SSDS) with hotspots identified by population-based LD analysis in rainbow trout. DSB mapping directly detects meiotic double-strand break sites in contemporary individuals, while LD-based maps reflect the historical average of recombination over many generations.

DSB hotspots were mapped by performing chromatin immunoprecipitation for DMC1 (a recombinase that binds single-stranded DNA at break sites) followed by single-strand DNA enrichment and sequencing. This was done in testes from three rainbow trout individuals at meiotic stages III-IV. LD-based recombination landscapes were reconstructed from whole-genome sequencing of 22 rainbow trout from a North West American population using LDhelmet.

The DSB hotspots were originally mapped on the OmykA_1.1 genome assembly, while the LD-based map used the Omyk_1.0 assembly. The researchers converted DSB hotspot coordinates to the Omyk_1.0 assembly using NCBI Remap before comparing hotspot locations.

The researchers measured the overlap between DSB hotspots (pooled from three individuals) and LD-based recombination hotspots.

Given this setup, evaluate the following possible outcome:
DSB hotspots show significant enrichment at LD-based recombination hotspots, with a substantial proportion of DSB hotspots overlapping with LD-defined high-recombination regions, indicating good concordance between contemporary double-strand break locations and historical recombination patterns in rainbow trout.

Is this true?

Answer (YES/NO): NO